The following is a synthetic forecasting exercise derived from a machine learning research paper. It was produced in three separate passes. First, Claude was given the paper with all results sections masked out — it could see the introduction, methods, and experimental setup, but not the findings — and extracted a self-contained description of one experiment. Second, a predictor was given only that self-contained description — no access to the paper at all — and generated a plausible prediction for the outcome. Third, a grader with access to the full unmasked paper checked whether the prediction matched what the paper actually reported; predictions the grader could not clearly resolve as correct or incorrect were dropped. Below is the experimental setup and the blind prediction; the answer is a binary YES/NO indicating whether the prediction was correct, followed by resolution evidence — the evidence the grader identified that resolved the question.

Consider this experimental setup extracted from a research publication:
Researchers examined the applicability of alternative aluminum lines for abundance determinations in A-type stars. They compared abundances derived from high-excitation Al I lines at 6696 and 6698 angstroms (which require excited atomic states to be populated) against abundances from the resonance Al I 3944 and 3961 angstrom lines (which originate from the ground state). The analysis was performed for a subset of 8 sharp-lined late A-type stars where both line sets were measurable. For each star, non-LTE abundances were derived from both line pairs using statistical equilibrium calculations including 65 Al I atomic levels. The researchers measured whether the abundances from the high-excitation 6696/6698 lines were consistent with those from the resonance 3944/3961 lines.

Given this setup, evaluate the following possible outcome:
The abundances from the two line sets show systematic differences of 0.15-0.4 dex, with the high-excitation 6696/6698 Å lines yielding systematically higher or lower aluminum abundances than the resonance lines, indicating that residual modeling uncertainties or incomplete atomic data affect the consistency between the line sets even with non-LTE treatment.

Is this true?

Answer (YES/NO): NO